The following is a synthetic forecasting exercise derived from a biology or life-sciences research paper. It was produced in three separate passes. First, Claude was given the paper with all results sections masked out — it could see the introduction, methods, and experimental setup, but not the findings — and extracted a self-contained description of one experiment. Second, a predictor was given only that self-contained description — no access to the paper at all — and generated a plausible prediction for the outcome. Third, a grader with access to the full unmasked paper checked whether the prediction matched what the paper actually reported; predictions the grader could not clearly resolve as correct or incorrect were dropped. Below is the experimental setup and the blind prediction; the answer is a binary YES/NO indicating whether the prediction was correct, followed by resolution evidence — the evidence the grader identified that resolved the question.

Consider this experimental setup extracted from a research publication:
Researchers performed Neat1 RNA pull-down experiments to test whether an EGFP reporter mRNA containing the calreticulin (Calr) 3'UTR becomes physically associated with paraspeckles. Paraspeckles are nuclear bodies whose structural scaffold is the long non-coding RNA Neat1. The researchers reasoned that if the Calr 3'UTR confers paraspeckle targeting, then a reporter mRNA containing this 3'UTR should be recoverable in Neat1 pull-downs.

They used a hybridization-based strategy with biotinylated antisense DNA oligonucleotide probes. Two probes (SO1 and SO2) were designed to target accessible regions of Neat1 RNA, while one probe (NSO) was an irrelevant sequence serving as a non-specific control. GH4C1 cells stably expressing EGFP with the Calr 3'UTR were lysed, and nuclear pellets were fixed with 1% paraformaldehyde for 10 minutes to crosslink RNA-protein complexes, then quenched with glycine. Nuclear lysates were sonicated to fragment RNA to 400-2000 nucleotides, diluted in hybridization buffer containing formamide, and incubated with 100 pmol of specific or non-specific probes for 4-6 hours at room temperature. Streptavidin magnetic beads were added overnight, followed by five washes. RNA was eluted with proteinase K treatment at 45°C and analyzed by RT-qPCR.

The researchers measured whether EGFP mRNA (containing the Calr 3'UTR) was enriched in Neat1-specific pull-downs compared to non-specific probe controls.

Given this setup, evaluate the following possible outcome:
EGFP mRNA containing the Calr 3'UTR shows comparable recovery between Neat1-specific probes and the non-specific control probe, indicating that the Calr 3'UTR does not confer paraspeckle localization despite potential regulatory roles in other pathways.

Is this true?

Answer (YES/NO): NO